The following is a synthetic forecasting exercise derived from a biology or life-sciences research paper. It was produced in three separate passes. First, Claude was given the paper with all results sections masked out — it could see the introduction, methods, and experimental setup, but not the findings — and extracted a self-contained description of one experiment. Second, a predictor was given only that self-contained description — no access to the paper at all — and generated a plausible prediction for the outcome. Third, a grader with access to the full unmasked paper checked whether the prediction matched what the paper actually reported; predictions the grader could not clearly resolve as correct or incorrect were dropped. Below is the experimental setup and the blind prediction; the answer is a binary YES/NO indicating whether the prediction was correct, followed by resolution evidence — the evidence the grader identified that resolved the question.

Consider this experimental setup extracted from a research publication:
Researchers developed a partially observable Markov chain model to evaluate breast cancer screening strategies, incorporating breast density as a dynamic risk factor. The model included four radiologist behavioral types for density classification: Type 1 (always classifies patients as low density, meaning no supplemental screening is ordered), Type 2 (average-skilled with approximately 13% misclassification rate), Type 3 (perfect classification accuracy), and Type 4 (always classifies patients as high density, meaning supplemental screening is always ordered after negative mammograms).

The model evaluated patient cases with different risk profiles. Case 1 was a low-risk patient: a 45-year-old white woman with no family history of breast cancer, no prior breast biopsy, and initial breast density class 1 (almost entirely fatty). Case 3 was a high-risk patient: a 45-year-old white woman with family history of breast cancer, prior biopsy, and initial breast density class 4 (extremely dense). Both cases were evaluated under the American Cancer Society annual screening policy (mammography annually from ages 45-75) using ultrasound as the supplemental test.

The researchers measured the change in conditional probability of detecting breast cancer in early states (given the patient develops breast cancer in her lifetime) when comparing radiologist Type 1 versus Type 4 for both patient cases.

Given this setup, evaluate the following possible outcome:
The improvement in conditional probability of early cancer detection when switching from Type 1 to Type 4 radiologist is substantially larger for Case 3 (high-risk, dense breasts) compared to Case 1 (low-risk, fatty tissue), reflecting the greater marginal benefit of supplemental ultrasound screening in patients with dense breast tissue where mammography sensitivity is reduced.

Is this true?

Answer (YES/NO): YES